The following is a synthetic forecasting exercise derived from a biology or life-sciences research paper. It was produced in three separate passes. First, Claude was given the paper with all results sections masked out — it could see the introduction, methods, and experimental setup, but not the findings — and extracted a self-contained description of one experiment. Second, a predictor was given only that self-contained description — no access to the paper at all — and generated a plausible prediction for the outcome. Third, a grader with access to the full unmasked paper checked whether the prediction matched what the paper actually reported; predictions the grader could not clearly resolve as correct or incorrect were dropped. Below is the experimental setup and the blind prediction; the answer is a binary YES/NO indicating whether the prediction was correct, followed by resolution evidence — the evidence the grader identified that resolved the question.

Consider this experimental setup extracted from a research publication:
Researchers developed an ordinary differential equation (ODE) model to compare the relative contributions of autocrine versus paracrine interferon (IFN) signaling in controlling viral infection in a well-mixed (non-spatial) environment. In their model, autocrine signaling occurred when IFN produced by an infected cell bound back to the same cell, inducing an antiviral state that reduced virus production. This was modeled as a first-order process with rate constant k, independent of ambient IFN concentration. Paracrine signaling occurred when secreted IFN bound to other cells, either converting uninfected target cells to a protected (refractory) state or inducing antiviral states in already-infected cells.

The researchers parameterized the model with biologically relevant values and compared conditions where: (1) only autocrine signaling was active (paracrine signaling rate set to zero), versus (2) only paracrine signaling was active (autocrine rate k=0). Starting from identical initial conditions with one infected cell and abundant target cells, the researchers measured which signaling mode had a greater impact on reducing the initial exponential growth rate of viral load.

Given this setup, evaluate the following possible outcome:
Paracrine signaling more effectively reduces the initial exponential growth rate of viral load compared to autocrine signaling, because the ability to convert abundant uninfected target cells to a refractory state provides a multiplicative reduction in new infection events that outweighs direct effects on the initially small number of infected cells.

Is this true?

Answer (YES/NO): NO